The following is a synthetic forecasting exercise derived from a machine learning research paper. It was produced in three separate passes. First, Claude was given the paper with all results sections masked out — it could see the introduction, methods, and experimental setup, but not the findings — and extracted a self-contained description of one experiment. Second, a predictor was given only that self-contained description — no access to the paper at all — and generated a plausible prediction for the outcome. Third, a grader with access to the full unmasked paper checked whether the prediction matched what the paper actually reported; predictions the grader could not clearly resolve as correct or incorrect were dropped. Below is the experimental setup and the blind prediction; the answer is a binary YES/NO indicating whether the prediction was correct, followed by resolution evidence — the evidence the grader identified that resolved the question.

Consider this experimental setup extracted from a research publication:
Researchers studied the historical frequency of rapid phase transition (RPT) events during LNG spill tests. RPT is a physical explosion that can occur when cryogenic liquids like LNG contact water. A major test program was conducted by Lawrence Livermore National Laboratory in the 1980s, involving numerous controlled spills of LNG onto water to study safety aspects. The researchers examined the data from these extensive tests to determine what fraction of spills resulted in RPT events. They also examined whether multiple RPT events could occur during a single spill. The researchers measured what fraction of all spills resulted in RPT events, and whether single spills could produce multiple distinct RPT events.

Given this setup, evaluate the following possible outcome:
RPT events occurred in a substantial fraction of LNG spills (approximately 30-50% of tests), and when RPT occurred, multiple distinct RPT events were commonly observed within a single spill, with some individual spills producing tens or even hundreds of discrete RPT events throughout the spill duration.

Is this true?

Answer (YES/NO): NO